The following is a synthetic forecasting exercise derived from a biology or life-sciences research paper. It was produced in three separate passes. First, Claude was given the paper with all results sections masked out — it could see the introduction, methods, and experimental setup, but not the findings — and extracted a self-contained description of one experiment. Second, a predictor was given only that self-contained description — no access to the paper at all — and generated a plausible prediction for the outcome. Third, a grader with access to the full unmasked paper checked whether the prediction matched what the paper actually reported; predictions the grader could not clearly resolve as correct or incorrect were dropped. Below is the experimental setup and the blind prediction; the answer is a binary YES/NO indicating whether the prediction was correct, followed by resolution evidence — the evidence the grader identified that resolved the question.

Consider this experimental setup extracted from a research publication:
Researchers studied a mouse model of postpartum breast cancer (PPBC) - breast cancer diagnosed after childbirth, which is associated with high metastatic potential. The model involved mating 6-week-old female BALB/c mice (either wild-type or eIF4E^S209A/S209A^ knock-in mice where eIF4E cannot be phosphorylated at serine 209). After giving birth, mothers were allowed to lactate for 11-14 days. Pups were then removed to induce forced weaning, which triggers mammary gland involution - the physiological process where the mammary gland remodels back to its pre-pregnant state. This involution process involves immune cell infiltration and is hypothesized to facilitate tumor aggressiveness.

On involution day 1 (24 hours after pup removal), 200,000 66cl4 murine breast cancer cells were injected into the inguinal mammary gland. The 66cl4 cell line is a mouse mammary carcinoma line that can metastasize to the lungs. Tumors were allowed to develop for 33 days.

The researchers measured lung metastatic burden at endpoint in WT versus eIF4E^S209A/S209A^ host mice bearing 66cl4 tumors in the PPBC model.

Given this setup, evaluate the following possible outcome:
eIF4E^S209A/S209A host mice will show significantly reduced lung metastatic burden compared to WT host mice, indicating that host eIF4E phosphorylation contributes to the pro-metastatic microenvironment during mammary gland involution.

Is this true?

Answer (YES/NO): YES